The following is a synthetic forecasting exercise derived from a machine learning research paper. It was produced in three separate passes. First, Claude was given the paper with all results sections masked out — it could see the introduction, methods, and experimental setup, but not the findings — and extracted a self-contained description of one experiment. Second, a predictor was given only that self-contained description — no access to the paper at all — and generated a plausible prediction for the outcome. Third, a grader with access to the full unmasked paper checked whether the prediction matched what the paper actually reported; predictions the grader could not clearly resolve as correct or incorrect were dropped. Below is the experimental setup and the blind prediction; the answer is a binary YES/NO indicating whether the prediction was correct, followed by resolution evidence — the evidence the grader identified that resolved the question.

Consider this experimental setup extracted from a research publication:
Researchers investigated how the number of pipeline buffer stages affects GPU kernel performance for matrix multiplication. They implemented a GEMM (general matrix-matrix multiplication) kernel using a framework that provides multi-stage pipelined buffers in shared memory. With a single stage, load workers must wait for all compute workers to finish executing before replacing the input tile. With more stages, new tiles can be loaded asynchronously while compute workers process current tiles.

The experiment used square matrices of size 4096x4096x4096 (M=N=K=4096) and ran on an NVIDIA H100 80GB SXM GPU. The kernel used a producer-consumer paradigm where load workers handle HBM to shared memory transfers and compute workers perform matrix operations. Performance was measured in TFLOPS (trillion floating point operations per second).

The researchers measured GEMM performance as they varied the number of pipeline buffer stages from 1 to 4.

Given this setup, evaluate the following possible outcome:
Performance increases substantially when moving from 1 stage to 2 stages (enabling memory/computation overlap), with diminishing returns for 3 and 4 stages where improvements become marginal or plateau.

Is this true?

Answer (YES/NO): NO